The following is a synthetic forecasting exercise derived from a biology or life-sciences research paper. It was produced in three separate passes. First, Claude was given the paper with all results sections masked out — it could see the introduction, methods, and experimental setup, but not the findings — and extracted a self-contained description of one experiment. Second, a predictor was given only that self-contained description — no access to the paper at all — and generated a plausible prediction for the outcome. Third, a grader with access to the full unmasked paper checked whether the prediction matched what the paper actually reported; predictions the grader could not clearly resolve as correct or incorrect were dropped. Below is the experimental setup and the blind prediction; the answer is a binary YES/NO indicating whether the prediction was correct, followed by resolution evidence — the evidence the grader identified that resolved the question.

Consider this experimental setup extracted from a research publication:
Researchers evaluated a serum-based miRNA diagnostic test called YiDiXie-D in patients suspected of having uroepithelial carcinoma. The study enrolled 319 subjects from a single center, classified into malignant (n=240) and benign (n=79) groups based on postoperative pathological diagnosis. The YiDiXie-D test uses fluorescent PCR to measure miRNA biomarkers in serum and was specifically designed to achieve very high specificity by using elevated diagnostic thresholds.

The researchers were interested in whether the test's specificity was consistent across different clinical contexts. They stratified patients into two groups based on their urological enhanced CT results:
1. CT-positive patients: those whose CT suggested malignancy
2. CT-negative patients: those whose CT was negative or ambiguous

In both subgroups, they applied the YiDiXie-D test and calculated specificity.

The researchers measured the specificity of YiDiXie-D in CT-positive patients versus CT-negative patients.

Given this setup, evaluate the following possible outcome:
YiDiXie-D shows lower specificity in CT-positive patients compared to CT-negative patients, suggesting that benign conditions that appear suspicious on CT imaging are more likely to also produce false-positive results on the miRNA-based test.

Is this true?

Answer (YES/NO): NO